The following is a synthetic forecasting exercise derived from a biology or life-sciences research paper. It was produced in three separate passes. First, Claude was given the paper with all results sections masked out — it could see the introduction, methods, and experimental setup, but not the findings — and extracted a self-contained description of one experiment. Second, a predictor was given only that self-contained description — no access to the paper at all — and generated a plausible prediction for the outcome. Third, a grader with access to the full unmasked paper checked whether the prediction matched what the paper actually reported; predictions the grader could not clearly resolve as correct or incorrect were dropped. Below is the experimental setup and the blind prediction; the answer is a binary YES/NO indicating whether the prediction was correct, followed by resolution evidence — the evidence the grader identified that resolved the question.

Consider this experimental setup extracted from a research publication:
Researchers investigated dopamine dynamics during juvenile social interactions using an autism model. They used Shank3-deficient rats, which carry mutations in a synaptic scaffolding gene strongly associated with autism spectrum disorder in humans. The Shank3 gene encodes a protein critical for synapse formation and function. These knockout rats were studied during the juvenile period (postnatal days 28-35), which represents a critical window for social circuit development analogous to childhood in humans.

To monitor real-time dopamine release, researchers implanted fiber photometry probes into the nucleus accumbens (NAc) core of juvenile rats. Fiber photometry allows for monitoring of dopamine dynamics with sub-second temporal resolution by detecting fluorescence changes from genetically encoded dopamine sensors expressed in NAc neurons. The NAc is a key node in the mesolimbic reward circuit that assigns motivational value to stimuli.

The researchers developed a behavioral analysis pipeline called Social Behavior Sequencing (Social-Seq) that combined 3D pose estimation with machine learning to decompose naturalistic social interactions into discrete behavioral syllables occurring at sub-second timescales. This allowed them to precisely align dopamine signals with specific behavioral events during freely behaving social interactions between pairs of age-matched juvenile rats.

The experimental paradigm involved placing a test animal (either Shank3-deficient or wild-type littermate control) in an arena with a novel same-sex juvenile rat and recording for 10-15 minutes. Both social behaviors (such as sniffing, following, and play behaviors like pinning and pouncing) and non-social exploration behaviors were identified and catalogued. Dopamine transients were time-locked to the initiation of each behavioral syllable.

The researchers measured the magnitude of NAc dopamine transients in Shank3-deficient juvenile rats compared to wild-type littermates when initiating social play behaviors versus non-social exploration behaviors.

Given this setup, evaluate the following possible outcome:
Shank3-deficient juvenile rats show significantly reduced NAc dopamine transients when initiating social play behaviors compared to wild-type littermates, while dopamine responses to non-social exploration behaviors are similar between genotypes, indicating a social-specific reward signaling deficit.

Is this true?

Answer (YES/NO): NO